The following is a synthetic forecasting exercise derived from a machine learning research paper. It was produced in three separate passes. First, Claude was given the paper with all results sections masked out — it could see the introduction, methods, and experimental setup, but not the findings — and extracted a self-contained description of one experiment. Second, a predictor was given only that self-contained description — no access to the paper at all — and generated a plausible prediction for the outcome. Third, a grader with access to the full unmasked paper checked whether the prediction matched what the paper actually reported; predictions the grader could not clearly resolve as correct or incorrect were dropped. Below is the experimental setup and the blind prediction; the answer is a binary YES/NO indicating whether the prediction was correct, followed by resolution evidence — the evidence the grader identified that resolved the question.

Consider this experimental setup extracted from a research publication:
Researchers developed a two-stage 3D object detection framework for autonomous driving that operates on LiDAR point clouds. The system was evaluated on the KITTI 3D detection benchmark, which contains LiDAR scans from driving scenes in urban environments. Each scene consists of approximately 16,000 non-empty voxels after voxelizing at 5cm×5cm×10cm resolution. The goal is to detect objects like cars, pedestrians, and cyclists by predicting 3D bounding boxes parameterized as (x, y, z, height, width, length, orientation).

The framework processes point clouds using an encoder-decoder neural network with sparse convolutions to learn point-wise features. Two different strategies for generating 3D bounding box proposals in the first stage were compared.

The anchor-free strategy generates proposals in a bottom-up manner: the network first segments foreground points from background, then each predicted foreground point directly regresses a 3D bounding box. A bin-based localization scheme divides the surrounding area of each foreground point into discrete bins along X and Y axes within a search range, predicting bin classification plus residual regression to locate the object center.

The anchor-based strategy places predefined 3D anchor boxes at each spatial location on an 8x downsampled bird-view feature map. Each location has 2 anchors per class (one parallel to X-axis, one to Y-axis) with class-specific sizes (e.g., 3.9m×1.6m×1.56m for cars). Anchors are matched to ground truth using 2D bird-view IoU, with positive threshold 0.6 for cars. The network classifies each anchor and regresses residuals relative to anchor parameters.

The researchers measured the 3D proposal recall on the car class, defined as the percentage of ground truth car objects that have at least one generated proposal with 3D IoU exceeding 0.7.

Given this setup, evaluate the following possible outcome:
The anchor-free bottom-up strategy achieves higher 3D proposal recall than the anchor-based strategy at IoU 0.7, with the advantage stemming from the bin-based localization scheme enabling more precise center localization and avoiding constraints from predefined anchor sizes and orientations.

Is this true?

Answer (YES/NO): NO